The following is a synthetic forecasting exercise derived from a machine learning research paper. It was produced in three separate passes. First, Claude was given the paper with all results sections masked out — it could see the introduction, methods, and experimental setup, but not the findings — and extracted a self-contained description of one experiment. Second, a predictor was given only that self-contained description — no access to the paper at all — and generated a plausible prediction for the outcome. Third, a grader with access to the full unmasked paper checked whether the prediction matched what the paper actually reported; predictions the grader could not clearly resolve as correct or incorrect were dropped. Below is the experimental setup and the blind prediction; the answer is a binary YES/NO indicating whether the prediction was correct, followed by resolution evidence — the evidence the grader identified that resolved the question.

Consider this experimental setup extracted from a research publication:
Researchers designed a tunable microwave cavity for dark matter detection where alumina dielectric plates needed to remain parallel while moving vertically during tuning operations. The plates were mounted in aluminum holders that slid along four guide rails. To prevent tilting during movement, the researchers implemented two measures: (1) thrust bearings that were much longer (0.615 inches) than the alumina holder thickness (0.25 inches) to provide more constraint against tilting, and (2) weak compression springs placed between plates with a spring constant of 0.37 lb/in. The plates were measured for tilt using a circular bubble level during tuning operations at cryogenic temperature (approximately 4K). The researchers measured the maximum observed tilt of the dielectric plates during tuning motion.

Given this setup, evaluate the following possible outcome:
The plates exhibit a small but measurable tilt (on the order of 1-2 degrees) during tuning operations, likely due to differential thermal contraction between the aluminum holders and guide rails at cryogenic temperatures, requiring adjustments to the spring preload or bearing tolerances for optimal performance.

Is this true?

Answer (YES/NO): NO